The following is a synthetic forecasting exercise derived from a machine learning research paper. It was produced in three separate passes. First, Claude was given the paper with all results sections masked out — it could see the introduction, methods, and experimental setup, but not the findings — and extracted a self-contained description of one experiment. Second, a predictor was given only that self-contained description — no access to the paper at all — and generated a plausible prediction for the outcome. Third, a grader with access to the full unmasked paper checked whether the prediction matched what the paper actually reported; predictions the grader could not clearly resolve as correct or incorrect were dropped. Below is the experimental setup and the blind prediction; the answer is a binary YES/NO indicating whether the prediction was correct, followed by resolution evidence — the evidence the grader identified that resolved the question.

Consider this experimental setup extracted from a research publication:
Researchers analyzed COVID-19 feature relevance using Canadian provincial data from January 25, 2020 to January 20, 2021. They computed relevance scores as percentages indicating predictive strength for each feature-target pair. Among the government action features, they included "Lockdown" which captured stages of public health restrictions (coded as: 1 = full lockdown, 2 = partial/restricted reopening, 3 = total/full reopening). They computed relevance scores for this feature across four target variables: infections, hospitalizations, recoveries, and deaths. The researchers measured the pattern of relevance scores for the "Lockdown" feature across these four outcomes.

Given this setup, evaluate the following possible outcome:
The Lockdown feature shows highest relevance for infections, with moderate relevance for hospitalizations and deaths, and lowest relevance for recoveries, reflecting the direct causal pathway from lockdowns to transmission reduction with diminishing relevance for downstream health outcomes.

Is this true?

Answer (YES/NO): NO